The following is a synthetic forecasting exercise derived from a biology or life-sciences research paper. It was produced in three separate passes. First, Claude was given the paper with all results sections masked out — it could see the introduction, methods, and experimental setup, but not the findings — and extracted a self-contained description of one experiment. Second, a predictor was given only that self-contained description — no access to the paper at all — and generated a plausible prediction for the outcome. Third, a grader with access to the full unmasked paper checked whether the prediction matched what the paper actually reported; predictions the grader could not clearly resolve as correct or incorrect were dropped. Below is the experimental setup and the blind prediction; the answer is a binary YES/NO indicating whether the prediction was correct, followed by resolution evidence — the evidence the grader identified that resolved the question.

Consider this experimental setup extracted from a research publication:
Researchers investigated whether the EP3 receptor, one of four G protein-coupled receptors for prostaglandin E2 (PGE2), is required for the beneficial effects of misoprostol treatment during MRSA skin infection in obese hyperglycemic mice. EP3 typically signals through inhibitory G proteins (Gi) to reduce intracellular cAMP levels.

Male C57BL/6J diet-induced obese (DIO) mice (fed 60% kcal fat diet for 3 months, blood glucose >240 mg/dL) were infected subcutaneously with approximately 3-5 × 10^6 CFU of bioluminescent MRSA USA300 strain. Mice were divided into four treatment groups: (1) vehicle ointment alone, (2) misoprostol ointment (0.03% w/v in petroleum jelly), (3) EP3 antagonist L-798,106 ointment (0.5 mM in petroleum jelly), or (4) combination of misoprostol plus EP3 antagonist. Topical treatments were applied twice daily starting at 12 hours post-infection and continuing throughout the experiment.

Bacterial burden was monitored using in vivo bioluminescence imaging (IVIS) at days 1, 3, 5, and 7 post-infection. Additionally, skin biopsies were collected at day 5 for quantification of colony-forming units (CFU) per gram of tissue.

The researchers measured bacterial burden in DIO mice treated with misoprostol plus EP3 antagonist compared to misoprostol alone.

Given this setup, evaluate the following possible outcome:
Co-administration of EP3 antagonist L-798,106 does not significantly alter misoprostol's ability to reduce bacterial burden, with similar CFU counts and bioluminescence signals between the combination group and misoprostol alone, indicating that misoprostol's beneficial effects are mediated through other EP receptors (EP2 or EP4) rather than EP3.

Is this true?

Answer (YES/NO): NO